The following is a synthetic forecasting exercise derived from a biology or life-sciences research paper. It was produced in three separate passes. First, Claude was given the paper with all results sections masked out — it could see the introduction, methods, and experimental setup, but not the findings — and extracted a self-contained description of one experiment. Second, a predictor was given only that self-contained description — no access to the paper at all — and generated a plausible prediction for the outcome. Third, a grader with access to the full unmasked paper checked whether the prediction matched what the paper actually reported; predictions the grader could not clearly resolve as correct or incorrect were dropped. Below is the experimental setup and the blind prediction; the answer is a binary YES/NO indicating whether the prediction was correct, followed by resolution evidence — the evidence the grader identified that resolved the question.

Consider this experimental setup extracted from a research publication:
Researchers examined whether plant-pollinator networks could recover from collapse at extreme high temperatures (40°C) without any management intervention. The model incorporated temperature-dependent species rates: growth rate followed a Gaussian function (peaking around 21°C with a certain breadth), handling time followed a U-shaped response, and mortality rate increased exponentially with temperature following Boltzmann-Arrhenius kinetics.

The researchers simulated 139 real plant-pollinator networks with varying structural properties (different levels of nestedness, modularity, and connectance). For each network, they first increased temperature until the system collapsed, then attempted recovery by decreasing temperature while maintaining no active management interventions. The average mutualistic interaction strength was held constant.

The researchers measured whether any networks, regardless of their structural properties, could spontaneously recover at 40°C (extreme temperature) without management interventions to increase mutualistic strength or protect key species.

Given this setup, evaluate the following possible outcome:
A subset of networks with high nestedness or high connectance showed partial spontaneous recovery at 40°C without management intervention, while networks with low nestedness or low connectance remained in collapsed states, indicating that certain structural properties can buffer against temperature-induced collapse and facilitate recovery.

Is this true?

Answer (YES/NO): NO